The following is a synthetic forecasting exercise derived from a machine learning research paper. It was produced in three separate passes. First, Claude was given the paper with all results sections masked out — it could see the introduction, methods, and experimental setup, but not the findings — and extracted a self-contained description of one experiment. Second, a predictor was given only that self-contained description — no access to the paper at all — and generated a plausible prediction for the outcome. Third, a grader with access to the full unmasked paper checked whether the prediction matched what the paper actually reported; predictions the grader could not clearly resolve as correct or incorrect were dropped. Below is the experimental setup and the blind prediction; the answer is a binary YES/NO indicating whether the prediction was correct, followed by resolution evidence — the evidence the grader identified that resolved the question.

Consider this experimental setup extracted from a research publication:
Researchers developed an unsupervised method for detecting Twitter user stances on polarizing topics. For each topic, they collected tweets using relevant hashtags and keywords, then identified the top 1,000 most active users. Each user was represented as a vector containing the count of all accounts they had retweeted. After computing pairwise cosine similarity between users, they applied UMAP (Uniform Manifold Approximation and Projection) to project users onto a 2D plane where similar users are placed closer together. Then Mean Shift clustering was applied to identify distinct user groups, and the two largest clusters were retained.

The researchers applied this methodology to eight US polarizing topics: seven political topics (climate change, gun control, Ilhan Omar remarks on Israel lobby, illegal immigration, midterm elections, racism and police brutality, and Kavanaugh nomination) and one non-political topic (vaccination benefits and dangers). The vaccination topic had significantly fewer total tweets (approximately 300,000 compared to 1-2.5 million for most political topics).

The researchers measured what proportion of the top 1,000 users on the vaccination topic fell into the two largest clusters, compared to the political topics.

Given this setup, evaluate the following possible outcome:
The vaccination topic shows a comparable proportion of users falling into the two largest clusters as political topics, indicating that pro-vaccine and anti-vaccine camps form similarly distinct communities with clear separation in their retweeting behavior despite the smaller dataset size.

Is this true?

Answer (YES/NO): NO